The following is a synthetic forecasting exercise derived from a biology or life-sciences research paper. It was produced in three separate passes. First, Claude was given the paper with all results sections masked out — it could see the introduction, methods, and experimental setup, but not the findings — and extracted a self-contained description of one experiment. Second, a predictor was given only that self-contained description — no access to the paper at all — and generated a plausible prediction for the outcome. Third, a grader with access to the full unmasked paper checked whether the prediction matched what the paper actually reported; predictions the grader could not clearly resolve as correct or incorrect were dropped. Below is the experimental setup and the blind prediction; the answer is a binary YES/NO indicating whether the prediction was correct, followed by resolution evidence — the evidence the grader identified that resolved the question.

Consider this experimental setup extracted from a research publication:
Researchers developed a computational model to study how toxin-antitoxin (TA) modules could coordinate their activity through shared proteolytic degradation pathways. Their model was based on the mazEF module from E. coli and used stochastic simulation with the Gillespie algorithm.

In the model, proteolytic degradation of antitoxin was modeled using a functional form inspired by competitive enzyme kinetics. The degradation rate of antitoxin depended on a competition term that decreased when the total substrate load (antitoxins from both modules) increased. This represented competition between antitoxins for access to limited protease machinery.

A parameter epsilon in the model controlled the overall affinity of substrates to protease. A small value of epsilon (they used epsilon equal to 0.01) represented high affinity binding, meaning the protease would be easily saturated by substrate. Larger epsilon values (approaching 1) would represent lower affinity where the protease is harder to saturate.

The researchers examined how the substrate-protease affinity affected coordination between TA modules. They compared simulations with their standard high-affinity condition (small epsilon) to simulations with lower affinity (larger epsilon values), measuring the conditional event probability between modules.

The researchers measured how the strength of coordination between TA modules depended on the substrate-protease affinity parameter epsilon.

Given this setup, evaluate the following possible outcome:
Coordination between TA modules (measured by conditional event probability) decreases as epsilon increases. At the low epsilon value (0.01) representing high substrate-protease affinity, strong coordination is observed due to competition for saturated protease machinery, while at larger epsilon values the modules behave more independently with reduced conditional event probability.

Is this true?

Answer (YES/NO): YES